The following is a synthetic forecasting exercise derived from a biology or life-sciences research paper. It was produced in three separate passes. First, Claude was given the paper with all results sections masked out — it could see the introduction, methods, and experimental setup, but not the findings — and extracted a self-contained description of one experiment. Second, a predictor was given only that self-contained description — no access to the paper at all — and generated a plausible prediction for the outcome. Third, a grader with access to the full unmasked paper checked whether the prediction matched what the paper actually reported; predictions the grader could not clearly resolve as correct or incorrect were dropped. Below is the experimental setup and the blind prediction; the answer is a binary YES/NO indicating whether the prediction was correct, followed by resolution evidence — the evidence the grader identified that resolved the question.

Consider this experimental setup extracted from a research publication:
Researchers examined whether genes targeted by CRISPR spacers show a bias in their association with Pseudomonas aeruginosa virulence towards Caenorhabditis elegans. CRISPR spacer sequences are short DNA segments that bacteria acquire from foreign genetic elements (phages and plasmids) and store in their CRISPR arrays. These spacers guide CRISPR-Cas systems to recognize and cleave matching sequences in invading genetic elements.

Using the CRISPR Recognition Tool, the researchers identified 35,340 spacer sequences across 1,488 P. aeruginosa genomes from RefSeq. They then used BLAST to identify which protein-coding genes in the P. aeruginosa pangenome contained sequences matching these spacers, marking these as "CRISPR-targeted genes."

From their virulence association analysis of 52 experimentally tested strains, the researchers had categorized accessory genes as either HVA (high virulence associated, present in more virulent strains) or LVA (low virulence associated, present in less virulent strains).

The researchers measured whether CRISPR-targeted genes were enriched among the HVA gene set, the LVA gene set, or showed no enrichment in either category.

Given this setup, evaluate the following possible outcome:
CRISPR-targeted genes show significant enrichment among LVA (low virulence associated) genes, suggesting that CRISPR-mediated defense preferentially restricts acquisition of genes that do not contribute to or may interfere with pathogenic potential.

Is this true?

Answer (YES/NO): YES